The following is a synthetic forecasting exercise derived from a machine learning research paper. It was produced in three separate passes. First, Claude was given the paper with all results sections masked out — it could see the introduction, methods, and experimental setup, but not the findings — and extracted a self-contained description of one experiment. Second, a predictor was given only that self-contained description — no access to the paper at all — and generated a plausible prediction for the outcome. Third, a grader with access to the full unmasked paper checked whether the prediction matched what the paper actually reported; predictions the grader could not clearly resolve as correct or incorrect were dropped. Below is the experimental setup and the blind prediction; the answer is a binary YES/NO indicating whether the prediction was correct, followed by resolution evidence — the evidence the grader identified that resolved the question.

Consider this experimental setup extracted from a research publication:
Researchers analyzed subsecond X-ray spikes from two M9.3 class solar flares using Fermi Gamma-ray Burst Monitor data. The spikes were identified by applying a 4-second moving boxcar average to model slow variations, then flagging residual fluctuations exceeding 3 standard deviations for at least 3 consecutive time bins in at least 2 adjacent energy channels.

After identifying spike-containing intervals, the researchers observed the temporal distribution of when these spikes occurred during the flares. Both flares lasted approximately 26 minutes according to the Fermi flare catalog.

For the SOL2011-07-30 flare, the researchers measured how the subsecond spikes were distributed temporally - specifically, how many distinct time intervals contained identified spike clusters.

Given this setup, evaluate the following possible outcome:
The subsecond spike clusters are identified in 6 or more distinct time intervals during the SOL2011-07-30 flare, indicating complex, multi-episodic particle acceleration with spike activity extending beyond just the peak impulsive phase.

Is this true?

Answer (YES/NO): NO